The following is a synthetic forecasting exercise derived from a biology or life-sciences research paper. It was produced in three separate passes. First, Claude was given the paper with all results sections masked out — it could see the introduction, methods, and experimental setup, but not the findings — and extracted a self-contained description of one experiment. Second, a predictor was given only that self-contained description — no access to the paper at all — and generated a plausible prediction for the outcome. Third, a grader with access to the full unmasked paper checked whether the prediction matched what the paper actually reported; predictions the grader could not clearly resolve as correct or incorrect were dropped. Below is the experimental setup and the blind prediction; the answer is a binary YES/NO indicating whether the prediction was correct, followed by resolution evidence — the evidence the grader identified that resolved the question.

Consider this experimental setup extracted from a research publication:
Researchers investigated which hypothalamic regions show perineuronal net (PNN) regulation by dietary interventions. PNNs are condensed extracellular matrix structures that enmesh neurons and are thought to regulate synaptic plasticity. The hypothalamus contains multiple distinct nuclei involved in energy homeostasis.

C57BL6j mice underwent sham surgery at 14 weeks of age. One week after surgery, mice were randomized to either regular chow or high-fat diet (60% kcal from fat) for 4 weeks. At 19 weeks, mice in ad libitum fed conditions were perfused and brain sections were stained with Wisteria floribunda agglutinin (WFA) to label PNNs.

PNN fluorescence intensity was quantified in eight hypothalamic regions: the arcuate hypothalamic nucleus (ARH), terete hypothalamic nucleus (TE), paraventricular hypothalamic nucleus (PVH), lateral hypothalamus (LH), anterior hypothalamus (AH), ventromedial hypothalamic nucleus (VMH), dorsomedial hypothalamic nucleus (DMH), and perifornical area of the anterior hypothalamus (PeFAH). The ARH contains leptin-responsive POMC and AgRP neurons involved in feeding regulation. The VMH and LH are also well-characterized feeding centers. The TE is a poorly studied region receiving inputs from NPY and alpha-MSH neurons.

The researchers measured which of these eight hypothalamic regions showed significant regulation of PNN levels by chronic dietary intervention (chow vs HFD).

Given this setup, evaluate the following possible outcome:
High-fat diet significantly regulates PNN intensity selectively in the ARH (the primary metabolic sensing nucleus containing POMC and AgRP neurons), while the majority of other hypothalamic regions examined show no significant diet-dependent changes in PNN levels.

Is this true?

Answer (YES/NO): NO